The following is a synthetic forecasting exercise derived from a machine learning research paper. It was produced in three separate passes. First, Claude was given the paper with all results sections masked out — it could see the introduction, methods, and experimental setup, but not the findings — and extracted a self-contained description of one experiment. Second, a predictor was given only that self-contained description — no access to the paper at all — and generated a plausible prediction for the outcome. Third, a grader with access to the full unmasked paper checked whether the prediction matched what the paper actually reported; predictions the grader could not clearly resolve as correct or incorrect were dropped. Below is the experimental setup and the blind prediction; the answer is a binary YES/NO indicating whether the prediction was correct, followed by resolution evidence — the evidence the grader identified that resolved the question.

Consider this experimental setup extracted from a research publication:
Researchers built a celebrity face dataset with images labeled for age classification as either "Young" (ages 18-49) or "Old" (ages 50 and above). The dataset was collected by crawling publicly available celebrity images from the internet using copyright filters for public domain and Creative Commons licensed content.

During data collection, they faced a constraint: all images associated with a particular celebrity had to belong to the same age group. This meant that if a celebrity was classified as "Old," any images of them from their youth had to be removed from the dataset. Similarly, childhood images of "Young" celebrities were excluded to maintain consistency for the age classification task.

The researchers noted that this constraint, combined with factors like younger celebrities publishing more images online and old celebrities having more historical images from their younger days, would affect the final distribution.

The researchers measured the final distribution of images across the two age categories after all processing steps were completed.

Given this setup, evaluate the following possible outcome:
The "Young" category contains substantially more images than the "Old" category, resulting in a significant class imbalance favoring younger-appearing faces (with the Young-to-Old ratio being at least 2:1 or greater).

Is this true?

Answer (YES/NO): YES